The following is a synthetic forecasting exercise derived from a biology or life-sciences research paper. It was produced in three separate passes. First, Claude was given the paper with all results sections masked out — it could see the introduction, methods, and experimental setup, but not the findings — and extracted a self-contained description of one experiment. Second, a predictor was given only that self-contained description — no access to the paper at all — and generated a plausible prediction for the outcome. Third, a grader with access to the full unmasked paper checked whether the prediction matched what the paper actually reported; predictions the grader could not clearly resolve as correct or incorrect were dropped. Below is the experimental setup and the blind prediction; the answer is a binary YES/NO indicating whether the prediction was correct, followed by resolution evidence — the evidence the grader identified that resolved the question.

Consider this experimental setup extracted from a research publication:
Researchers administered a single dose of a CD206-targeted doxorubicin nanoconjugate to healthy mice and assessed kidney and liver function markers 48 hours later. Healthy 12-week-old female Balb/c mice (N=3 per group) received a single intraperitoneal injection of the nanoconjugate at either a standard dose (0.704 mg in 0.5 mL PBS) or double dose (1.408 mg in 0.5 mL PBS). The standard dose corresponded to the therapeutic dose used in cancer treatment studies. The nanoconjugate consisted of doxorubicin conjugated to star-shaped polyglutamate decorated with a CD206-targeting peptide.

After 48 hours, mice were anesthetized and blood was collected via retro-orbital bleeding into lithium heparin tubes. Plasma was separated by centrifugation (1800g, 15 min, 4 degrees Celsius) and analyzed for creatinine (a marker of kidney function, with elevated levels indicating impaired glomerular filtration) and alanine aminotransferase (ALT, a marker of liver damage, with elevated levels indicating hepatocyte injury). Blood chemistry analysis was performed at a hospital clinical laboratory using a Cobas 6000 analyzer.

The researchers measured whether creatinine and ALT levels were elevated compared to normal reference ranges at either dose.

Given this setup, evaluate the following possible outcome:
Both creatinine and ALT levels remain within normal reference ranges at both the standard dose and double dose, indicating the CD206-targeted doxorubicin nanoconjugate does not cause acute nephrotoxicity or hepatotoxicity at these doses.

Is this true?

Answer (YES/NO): NO